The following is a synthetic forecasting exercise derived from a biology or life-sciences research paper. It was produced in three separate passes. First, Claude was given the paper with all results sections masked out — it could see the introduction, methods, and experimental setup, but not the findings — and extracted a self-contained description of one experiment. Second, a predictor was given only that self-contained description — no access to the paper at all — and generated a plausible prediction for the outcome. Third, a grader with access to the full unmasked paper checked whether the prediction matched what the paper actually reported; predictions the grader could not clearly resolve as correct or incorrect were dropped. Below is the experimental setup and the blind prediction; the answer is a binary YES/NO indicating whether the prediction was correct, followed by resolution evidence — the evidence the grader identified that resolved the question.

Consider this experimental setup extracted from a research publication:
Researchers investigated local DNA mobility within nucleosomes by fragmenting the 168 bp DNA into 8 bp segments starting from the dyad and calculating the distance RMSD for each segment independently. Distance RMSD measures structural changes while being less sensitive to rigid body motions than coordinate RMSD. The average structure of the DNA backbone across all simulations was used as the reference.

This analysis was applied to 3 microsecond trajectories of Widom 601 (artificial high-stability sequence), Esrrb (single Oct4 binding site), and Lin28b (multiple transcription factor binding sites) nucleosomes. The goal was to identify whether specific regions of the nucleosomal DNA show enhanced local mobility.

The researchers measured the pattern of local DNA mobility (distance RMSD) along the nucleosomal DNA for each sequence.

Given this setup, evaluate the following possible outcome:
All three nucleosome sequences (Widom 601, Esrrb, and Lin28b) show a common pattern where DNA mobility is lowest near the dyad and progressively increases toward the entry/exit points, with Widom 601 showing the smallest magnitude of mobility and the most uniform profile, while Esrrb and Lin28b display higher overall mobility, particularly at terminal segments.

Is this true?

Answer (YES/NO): NO